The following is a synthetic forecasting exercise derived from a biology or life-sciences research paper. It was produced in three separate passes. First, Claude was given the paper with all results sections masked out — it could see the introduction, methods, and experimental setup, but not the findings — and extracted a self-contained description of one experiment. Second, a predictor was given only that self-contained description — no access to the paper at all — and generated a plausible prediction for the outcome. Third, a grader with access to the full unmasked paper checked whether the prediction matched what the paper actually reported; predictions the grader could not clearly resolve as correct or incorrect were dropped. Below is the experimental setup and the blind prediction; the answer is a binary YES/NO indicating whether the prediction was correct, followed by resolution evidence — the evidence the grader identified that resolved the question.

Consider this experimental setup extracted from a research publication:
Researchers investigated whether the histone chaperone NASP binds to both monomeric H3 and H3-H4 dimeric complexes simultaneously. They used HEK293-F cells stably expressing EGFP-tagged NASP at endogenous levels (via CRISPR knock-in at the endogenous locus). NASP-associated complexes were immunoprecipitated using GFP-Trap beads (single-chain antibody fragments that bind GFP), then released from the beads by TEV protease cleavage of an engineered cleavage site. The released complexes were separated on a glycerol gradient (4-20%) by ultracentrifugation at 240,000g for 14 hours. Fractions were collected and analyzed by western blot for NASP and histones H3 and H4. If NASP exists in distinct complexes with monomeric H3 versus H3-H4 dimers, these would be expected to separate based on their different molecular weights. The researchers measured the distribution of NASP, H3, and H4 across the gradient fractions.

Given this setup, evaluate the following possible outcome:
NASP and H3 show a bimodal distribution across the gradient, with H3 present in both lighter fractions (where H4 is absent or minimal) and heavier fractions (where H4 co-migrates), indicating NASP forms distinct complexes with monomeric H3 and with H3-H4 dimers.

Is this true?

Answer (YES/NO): YES